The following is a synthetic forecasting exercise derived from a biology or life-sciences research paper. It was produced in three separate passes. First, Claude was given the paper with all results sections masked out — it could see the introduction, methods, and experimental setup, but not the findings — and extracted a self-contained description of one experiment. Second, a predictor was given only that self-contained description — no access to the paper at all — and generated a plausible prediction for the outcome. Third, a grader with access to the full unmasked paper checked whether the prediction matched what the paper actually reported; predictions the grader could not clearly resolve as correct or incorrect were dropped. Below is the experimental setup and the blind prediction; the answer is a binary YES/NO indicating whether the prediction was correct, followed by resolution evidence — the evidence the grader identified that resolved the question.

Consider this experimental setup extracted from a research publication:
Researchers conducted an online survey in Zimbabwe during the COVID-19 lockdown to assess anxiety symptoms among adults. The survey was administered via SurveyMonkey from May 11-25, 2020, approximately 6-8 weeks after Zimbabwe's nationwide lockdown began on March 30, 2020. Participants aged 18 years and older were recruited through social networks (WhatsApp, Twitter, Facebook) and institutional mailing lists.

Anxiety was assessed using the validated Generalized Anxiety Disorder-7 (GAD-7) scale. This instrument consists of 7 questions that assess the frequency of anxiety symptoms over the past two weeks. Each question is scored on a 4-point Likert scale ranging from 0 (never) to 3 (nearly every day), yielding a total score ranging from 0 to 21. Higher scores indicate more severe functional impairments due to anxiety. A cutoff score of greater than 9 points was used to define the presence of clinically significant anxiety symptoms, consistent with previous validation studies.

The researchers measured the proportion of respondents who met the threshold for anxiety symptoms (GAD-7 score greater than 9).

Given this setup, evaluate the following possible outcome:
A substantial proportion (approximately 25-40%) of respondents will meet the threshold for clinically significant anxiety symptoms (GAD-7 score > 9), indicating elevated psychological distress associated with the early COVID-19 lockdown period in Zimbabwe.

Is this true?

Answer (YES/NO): YES